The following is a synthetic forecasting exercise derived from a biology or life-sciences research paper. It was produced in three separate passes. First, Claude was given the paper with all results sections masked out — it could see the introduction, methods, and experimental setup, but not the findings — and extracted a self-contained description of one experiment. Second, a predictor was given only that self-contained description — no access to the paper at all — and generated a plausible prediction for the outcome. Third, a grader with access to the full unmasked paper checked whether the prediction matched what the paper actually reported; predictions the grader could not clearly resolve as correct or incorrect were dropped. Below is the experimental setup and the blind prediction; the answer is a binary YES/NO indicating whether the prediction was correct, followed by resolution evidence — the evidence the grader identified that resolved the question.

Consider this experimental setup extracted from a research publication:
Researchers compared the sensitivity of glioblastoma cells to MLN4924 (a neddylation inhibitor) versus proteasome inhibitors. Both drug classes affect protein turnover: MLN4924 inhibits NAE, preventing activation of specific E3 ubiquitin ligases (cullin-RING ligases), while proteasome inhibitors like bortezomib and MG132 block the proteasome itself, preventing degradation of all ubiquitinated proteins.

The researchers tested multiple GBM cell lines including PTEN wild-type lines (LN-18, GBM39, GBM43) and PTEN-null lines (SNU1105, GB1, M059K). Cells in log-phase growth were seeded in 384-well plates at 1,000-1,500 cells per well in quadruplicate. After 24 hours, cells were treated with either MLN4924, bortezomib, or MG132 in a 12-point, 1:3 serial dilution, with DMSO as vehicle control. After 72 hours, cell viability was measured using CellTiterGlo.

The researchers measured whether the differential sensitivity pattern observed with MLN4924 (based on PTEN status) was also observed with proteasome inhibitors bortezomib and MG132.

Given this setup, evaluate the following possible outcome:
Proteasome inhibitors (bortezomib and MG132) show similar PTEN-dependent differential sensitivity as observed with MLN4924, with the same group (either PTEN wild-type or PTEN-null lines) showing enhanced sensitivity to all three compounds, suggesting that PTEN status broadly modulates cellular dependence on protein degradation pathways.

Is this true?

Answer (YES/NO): NO